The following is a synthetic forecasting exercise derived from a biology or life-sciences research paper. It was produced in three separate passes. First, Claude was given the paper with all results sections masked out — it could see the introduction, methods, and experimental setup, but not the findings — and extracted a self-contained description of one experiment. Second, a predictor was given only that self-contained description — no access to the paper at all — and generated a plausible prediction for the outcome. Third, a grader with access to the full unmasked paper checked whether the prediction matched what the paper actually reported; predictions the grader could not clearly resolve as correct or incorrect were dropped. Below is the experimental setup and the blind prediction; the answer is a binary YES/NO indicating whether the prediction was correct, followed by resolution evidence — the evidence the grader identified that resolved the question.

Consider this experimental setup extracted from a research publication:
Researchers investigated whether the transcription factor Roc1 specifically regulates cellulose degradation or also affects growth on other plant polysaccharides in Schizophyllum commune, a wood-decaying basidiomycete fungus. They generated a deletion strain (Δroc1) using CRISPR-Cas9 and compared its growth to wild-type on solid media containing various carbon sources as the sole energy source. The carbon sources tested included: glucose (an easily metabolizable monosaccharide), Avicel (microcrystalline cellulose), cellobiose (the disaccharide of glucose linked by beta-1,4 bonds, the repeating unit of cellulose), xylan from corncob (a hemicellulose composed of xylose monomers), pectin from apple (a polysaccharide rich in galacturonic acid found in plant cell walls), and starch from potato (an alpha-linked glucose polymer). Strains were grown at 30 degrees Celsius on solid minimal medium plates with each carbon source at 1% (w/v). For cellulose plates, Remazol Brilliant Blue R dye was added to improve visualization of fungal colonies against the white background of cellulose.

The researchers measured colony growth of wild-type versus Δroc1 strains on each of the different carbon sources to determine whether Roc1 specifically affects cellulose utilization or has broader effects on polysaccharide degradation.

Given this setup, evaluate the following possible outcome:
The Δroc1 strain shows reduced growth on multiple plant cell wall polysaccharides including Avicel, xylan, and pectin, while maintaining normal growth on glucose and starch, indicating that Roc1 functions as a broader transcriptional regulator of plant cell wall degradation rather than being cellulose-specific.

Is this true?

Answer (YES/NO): NO